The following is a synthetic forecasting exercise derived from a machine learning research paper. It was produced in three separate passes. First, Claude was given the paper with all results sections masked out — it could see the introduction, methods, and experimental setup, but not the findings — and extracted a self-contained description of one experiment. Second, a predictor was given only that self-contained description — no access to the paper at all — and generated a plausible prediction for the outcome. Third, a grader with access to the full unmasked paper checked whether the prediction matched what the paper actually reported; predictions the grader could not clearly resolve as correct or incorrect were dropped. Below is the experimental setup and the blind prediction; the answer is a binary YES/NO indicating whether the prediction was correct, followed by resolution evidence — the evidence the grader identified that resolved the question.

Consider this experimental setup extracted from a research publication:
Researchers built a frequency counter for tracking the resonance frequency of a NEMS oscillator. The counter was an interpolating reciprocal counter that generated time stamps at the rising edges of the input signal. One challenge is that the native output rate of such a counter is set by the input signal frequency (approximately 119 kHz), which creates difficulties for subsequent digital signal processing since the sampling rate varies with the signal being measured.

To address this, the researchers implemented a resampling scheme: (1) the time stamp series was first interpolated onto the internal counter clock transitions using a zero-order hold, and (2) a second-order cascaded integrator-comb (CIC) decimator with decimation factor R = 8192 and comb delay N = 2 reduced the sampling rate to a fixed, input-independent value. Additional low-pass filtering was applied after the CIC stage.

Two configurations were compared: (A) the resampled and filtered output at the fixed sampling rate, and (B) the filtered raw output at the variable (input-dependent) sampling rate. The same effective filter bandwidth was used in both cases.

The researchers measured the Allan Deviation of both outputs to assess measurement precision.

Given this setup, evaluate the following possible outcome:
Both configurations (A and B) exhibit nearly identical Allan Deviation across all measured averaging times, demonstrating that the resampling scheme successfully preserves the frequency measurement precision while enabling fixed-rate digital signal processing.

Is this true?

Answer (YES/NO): YES